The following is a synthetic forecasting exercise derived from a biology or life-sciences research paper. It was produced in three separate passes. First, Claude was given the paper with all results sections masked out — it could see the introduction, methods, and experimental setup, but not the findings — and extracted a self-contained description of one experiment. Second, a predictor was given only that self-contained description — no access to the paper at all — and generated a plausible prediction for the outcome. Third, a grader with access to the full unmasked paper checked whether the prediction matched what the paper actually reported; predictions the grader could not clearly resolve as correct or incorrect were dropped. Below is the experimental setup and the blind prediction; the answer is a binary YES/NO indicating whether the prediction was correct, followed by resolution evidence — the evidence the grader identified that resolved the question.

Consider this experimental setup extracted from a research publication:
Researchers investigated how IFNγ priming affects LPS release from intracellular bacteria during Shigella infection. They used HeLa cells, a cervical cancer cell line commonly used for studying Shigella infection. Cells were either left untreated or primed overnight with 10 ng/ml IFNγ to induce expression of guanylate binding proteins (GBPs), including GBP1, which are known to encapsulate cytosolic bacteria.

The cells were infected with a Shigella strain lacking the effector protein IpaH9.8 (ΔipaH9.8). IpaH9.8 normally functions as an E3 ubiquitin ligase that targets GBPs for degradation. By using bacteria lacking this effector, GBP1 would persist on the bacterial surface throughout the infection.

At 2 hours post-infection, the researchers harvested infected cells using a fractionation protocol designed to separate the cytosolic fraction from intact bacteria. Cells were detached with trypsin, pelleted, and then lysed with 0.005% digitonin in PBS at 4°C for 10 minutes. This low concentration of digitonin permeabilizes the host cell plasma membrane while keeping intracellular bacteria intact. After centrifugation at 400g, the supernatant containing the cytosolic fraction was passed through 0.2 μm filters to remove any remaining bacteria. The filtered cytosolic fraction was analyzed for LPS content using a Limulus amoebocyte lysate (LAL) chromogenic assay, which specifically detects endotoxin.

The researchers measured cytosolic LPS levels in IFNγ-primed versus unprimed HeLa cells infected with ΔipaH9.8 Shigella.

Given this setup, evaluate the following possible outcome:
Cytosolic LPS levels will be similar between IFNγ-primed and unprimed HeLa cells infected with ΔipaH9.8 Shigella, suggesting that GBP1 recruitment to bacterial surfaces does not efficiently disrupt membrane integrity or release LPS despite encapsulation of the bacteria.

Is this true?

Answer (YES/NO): NO